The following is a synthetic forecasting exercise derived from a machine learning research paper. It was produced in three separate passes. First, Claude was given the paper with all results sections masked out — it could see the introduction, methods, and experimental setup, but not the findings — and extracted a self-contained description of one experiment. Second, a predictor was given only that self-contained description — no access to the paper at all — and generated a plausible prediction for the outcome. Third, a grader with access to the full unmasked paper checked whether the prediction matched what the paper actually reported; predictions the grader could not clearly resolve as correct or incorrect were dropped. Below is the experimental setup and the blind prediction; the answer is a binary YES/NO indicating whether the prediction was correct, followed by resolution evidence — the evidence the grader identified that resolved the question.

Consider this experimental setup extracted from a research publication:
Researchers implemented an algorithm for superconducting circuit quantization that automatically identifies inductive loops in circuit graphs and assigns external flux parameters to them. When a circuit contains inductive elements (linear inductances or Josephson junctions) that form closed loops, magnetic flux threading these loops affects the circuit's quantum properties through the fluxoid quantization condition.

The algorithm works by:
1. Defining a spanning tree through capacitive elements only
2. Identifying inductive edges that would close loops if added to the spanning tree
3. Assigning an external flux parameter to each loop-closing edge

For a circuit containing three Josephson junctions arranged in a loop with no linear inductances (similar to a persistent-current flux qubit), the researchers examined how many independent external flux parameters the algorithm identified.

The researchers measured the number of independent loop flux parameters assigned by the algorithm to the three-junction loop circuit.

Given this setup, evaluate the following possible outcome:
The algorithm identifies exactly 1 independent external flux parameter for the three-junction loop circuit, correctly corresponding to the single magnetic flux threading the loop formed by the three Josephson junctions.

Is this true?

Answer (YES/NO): YES